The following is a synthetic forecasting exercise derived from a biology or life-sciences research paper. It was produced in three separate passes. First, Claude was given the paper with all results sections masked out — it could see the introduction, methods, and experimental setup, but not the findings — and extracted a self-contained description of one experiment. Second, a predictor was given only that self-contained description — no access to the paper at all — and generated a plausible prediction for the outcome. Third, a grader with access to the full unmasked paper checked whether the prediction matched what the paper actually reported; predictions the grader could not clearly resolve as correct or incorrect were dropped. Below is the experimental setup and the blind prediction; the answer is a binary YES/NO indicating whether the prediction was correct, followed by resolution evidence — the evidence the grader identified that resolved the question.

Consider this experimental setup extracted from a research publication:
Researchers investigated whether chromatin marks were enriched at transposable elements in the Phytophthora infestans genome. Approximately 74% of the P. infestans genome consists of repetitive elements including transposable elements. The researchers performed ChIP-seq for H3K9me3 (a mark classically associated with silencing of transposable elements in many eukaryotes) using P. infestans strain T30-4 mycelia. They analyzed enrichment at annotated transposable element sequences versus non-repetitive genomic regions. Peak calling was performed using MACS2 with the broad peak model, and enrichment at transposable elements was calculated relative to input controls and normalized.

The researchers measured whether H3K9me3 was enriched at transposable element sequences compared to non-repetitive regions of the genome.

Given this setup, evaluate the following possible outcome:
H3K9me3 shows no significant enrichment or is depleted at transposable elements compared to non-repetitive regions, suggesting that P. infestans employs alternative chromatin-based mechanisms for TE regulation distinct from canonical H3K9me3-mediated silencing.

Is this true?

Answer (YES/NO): NO